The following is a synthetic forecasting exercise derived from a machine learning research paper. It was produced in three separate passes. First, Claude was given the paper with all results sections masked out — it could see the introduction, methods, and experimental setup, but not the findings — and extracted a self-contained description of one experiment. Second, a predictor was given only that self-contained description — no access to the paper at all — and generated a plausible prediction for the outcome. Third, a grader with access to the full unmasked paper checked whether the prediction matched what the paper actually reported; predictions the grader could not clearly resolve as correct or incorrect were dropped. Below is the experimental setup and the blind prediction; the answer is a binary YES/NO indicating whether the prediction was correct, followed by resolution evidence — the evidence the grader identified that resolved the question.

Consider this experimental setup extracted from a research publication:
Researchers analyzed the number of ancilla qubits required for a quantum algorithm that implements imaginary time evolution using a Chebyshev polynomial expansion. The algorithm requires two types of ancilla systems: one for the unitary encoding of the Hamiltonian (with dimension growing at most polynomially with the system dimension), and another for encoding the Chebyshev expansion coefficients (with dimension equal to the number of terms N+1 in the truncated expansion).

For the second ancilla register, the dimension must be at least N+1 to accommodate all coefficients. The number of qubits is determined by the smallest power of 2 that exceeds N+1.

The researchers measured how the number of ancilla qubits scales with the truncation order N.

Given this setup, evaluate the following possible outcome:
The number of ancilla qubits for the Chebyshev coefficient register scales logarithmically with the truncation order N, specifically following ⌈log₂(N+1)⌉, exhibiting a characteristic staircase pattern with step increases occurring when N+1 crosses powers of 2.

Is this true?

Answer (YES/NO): YES